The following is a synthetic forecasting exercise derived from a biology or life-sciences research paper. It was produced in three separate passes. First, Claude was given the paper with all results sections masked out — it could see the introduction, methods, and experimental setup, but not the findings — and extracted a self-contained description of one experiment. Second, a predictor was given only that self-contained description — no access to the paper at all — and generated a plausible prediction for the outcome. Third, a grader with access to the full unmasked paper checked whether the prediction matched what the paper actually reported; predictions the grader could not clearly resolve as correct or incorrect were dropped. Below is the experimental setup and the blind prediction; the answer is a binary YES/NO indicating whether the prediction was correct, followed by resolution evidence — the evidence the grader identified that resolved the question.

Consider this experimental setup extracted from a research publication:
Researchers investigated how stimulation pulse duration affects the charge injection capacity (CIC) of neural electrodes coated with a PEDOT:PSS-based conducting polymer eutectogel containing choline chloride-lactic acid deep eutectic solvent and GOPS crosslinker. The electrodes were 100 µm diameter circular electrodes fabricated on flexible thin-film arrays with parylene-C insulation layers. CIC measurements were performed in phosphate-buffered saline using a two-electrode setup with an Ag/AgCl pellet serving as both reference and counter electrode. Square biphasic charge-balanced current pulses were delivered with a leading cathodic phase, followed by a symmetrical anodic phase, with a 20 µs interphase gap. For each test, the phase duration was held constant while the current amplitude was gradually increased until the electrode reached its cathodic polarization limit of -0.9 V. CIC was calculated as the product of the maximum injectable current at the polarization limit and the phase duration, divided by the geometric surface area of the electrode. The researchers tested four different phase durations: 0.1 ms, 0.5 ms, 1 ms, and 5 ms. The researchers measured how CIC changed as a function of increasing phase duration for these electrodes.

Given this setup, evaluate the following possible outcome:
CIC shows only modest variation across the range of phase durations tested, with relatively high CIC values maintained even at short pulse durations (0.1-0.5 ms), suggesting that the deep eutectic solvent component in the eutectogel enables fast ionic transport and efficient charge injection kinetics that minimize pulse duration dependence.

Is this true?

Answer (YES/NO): NO